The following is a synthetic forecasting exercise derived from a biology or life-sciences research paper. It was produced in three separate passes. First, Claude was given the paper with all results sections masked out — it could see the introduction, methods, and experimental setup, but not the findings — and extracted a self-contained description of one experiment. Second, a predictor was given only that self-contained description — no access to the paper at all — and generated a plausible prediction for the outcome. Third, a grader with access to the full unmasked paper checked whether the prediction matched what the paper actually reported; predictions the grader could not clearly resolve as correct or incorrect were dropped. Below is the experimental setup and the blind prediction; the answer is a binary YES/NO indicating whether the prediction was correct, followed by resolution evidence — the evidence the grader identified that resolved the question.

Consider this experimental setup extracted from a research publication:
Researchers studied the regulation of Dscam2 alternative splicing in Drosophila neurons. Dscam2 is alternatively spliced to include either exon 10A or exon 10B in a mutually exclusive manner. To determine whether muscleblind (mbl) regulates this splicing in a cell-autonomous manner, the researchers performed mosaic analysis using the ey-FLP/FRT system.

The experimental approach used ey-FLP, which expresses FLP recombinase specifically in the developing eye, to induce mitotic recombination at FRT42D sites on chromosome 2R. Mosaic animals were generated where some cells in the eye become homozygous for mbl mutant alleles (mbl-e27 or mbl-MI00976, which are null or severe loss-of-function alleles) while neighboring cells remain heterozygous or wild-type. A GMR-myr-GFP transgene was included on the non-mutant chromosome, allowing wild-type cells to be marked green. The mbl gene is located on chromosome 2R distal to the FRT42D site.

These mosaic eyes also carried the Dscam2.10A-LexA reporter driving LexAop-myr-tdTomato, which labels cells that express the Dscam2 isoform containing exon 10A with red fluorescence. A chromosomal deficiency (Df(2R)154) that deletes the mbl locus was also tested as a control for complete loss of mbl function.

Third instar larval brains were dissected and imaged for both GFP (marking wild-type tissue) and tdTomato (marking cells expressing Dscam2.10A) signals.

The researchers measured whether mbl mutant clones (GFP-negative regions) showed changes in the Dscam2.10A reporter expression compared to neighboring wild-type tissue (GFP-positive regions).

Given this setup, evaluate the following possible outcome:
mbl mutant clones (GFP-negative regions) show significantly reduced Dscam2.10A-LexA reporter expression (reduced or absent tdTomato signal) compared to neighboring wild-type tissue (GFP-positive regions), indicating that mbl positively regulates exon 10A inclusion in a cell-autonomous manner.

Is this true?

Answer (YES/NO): NO